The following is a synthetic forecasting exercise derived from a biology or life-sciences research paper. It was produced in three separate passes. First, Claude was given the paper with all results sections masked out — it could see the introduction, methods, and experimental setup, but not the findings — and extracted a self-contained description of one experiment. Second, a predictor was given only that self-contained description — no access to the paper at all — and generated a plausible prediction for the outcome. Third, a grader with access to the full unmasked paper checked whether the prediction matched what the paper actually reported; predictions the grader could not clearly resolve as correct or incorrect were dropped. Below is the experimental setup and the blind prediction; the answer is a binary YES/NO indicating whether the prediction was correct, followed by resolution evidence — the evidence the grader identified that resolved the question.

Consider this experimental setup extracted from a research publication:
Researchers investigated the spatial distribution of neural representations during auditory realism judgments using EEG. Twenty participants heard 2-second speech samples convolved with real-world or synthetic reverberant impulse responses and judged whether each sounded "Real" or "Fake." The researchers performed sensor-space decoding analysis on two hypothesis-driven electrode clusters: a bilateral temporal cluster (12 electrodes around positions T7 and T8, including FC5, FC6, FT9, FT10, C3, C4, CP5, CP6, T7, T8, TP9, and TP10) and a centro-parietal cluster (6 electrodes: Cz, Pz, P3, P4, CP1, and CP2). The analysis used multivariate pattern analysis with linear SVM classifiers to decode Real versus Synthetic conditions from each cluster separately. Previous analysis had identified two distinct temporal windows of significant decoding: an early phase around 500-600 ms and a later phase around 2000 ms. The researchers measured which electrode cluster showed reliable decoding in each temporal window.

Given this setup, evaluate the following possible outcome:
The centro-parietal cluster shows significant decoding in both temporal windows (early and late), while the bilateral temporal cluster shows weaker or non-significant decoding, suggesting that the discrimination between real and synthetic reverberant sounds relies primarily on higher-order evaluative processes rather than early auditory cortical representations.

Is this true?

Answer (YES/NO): NO